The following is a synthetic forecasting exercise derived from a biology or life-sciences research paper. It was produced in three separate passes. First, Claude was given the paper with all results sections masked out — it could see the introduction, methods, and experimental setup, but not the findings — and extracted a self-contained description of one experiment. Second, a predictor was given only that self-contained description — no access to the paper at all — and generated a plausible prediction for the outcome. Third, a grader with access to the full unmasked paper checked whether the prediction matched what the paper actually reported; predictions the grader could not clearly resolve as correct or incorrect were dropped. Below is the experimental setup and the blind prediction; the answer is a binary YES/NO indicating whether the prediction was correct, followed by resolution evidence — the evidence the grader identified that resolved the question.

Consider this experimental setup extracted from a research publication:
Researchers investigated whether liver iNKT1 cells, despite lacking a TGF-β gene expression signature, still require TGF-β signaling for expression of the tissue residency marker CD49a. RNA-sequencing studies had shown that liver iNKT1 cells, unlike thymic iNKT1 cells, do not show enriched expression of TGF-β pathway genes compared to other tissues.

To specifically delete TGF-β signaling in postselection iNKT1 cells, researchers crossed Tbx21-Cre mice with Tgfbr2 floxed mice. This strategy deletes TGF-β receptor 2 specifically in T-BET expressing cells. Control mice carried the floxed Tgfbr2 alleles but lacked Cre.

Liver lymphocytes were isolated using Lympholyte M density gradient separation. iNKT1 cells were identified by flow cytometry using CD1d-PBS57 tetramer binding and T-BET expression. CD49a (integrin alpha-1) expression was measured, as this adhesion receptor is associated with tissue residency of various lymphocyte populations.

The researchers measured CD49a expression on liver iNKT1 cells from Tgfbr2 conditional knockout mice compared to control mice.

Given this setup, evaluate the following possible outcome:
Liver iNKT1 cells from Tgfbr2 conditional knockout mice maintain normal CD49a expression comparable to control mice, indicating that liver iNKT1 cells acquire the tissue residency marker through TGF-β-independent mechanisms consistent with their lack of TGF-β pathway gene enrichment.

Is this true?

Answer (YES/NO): NO